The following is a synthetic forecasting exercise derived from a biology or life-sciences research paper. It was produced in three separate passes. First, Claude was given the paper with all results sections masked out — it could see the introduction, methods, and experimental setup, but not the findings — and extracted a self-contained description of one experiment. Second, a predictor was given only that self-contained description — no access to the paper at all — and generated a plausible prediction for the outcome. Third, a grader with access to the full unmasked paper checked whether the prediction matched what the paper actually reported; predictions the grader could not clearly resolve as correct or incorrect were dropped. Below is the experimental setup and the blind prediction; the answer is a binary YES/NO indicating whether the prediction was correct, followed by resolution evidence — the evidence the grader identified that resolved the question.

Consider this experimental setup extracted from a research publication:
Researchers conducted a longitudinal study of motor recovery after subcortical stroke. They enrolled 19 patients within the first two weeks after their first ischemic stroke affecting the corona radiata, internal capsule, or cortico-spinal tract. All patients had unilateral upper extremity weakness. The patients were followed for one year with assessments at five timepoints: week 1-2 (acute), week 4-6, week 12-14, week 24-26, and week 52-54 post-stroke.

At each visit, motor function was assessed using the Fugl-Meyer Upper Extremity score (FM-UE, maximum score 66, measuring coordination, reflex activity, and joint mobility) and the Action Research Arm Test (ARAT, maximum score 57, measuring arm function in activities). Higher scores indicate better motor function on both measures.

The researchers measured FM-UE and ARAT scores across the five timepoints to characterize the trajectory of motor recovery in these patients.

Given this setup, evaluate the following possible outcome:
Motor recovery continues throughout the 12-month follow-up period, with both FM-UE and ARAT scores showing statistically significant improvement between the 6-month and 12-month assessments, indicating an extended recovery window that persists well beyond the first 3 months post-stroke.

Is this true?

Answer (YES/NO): NO